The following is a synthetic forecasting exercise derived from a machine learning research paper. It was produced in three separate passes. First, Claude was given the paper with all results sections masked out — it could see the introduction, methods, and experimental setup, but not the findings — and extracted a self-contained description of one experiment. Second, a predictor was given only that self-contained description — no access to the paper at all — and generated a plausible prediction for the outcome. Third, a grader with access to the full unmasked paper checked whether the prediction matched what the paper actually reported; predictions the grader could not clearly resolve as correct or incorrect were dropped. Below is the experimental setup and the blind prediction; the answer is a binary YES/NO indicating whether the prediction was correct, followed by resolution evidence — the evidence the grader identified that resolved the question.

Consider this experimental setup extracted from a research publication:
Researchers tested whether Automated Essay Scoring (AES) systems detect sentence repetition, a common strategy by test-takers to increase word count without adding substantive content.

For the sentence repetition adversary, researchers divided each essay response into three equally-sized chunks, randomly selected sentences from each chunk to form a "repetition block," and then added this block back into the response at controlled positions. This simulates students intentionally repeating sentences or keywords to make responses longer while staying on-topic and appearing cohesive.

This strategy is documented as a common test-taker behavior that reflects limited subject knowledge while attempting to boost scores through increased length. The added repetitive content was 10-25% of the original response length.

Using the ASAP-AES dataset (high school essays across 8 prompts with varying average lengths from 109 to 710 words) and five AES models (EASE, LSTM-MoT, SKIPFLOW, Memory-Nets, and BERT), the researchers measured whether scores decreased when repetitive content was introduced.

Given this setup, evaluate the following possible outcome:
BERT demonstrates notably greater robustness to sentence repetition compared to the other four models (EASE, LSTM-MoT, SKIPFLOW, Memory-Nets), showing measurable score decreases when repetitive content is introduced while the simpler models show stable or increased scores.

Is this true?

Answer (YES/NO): NO